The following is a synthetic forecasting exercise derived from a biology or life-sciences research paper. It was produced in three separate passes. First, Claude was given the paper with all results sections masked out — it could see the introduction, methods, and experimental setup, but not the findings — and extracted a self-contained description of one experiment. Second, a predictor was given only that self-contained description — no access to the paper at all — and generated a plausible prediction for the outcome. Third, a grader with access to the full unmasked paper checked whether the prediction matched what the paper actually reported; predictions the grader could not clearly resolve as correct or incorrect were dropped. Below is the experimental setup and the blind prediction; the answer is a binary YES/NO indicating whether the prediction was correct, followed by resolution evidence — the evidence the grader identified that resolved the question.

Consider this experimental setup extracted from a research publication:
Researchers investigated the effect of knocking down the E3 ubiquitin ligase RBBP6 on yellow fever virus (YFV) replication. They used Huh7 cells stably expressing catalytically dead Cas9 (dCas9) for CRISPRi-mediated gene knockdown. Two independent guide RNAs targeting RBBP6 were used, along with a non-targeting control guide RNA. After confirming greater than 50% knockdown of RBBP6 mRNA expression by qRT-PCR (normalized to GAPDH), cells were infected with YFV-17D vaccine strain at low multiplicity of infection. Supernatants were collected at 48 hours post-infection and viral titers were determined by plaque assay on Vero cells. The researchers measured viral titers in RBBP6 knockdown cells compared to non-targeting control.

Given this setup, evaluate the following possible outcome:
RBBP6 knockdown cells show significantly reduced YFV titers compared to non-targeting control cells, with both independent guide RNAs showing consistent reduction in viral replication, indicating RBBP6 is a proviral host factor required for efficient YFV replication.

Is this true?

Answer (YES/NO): NO